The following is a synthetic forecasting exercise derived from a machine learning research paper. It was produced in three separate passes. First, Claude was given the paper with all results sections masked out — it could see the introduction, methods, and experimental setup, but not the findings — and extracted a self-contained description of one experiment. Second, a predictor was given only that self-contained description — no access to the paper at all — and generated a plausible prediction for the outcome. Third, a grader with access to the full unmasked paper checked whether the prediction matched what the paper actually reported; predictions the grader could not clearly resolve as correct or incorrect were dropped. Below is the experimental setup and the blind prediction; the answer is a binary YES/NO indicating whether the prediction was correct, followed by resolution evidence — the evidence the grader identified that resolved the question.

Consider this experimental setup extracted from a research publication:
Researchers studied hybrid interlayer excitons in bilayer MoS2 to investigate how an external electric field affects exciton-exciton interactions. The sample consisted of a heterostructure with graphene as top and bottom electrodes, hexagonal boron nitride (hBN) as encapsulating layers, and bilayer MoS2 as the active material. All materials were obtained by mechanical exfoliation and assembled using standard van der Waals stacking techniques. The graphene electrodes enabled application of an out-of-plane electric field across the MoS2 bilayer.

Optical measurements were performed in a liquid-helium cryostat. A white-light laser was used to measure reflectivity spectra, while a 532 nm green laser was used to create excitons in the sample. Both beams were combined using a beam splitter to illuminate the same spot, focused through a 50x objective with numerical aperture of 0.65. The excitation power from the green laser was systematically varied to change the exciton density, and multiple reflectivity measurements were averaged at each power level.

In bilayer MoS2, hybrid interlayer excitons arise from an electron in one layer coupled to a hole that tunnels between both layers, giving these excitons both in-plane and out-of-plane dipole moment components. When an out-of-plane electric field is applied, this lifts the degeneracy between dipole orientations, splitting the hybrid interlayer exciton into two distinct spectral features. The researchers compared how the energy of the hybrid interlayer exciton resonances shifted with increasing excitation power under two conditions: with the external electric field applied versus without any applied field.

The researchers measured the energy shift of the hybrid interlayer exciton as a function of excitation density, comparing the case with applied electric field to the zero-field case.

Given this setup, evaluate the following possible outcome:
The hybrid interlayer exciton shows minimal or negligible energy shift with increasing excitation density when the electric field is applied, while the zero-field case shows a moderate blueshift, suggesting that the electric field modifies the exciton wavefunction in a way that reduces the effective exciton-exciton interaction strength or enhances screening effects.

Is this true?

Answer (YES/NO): NO